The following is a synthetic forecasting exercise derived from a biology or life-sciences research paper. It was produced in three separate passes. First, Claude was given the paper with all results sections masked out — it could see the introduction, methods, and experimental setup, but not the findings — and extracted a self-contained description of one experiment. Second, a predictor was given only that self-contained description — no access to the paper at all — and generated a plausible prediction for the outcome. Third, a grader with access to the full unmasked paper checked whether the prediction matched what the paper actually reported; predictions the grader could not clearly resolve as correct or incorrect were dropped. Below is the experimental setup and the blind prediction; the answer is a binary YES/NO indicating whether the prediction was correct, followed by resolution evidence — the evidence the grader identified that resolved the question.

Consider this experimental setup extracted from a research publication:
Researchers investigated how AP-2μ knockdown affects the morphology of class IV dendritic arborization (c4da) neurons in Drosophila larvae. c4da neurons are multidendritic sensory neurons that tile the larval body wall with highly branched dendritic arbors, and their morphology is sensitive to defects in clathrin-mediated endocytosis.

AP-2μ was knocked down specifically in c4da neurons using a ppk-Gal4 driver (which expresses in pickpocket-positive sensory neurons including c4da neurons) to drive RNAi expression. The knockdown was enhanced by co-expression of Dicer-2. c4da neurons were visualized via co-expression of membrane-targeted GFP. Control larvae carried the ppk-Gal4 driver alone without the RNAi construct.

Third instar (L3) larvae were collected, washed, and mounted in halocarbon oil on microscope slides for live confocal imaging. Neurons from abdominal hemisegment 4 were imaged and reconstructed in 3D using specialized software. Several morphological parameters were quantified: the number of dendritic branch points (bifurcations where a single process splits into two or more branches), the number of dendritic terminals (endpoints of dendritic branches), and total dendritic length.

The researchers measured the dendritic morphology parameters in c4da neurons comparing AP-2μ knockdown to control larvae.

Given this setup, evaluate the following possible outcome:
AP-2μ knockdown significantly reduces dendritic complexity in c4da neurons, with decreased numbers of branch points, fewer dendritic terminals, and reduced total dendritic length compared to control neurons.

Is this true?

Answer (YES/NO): NO